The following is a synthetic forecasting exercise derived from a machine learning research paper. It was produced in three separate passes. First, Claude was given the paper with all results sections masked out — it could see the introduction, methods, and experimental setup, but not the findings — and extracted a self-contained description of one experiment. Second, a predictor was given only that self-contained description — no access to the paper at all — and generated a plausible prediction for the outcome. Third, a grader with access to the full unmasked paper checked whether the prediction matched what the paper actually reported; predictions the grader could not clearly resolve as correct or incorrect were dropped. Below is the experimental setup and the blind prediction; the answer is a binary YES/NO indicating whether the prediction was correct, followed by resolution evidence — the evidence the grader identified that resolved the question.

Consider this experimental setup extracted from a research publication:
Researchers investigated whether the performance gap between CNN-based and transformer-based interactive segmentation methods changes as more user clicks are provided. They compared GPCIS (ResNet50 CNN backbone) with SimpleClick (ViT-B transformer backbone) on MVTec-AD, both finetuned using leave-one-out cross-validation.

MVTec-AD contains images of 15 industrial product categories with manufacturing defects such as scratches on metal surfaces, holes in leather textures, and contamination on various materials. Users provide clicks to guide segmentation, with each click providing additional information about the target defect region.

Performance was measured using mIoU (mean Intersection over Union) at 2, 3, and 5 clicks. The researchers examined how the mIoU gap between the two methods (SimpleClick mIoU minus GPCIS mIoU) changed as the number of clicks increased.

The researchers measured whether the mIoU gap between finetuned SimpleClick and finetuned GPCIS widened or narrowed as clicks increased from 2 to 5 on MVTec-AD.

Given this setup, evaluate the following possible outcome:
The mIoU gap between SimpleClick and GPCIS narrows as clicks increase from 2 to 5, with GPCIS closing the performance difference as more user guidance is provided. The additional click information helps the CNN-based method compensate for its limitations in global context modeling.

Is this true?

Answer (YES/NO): YES